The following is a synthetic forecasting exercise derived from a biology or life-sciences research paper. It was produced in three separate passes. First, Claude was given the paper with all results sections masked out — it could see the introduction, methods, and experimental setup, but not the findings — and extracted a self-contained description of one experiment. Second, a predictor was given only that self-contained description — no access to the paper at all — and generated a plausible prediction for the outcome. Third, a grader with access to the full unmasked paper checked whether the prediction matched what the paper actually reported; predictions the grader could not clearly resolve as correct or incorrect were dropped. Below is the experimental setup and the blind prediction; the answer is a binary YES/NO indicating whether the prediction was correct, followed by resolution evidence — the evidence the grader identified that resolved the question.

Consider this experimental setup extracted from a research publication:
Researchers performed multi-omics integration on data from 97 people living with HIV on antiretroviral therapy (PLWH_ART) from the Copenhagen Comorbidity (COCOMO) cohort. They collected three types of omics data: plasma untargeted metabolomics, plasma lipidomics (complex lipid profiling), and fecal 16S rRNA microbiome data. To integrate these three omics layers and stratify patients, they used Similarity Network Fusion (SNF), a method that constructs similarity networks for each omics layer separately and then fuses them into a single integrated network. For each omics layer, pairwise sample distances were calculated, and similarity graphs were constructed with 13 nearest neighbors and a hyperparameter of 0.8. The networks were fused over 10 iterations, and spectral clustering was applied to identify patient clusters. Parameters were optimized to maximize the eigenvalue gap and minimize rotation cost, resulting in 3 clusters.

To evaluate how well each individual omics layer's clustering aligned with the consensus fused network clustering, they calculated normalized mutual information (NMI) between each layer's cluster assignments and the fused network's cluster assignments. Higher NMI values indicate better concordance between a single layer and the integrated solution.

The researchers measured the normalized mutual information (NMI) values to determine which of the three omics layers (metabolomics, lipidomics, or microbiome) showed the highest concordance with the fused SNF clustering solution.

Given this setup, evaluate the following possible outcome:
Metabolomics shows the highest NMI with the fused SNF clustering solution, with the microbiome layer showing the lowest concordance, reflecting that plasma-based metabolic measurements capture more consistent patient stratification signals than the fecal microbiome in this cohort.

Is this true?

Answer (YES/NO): NO